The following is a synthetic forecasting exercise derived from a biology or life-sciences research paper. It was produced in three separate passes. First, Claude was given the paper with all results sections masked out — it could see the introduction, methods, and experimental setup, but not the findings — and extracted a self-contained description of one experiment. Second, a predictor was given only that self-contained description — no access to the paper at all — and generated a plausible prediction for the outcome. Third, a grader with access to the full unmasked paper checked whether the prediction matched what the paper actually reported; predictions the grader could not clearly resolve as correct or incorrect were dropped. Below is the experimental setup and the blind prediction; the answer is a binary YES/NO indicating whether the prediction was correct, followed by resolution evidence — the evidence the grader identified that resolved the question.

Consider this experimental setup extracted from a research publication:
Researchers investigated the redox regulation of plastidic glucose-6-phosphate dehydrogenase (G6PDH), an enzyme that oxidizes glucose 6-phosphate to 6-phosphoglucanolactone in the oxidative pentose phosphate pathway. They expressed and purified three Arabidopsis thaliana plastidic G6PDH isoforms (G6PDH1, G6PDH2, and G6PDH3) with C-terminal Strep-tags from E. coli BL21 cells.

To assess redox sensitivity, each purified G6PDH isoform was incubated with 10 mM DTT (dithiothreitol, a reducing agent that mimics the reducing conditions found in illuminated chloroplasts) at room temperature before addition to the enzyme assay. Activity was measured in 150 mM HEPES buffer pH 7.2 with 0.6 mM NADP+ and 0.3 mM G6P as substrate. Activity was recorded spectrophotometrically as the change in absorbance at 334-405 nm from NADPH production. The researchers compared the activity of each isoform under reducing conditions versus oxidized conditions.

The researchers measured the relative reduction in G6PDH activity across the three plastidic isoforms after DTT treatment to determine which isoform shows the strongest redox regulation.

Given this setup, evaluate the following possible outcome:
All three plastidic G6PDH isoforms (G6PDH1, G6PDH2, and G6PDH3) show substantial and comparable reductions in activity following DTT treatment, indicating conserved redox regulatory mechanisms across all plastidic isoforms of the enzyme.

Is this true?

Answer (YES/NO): NO